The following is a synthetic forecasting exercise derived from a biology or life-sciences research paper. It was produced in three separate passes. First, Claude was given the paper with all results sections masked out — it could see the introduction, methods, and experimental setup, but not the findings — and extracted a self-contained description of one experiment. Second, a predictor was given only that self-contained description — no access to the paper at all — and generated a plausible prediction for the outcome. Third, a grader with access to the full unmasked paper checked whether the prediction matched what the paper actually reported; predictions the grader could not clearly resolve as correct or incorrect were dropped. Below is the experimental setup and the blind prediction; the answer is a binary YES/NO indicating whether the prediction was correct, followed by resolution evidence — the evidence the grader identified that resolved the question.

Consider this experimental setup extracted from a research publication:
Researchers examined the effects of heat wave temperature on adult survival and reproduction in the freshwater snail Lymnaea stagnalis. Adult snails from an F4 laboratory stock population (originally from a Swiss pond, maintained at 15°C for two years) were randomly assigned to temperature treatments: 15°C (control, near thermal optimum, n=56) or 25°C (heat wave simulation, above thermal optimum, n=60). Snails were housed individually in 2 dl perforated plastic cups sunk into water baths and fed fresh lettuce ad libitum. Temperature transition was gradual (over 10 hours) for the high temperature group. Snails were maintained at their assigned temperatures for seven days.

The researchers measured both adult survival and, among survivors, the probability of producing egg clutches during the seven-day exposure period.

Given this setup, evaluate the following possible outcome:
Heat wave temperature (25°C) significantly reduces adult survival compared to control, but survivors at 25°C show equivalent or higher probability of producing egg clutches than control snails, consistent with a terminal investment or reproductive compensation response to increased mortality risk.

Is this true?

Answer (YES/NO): YES